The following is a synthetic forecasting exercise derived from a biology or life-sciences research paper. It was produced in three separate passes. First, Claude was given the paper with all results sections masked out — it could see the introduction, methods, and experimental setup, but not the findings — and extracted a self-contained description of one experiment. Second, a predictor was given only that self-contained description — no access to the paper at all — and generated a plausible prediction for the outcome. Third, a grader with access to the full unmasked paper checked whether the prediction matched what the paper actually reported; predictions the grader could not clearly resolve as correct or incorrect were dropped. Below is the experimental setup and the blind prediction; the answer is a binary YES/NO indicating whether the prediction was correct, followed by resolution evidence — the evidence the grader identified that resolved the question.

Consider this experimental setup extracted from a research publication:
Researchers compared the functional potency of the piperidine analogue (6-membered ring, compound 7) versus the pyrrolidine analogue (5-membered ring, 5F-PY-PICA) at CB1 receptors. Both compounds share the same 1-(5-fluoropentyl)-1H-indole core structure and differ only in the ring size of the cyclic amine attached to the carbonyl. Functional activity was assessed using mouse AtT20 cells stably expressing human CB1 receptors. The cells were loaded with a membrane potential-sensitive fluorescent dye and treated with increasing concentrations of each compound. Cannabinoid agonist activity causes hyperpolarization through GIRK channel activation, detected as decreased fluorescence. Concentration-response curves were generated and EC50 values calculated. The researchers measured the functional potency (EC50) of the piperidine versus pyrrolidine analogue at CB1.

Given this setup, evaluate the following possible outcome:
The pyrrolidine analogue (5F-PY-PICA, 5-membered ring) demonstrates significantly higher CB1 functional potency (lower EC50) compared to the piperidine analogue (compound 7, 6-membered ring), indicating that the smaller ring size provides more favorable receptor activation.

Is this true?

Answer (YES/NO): NO